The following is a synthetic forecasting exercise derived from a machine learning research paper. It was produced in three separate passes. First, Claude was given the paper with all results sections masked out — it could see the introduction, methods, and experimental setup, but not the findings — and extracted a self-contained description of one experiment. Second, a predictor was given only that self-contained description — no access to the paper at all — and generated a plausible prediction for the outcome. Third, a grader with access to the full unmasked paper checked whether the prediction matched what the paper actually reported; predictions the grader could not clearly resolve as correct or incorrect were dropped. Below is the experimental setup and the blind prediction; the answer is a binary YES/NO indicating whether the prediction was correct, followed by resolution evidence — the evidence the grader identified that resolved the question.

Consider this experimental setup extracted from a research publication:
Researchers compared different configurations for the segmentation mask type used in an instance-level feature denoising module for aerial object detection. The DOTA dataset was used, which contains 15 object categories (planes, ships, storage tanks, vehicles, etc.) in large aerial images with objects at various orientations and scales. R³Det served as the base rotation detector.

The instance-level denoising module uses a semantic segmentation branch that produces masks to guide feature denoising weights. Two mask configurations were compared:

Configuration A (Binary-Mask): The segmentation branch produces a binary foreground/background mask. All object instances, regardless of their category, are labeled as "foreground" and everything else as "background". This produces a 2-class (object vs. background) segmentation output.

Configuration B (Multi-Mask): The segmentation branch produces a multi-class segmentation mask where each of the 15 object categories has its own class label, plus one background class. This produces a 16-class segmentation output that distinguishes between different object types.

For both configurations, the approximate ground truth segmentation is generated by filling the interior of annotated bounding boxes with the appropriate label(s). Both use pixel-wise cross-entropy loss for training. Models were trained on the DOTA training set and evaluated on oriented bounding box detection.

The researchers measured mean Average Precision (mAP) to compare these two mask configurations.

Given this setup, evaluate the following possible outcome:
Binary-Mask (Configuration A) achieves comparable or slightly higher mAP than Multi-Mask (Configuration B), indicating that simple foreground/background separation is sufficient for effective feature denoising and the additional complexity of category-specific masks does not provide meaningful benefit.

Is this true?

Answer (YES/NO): NO